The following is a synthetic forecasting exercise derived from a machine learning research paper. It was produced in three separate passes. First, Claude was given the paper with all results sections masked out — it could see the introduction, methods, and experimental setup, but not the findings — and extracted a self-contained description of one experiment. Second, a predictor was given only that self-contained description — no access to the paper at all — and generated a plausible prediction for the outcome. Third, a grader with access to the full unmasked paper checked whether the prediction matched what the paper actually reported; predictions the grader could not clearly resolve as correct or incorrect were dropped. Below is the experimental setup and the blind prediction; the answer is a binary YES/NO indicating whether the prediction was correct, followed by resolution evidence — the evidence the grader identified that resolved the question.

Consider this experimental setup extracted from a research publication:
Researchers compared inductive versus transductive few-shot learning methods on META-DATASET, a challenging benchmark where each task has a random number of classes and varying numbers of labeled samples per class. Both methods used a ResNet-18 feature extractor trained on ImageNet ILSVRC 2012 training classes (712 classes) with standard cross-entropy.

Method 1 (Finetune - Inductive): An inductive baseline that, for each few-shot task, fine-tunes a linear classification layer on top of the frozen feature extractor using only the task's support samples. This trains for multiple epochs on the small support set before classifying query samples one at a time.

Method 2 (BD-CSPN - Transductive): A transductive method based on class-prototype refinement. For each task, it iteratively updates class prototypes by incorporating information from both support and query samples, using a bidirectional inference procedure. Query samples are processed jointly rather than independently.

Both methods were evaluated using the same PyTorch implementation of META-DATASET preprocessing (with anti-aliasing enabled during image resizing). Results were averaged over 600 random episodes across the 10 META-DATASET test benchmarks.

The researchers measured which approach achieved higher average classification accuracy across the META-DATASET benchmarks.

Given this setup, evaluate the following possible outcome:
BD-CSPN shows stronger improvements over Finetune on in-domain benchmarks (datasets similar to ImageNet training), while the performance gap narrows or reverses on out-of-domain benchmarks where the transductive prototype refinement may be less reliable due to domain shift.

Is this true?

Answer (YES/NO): NO